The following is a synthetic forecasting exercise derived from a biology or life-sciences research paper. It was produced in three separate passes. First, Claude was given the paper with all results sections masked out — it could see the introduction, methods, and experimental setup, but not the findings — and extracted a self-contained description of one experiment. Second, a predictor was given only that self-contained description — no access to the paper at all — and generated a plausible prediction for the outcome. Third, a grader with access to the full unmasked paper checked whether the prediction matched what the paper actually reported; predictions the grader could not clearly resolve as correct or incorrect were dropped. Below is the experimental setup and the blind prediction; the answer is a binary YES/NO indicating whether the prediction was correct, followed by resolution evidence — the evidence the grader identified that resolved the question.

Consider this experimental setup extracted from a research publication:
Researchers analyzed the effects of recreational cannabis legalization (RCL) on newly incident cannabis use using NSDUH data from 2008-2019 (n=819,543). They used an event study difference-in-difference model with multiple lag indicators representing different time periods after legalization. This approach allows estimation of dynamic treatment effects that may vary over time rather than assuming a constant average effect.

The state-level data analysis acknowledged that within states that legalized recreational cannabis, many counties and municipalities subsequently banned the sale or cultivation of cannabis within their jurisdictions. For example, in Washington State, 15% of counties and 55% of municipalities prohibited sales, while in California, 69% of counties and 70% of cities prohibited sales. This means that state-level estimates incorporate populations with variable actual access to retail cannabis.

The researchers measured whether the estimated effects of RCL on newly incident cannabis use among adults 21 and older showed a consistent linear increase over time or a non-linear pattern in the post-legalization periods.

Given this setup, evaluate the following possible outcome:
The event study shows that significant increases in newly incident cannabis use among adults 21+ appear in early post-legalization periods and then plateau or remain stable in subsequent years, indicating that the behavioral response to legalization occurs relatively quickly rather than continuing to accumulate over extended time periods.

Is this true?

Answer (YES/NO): NO